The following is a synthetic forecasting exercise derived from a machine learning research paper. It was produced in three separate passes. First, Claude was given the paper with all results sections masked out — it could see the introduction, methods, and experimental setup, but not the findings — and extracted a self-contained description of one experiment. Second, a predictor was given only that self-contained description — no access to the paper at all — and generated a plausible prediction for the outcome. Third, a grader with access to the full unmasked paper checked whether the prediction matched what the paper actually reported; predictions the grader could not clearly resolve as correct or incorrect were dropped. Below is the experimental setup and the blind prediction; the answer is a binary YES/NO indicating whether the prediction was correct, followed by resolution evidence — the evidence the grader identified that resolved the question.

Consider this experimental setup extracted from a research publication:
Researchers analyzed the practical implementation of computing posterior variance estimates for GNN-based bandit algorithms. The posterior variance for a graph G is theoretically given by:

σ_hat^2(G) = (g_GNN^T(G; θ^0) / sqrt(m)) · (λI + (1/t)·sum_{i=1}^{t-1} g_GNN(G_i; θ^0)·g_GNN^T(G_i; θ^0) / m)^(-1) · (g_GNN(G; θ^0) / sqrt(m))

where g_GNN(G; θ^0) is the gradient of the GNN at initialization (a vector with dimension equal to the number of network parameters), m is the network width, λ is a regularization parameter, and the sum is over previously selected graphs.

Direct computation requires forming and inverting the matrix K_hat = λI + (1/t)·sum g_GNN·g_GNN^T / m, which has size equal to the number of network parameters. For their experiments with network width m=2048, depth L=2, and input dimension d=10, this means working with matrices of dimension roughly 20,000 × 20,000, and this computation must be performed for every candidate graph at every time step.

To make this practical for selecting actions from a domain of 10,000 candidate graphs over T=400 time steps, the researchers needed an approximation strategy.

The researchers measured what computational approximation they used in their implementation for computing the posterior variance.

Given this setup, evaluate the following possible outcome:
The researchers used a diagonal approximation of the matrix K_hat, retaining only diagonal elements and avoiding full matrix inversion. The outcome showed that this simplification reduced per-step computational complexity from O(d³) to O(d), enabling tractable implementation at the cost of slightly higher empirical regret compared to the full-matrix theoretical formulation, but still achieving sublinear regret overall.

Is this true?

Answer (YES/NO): NO